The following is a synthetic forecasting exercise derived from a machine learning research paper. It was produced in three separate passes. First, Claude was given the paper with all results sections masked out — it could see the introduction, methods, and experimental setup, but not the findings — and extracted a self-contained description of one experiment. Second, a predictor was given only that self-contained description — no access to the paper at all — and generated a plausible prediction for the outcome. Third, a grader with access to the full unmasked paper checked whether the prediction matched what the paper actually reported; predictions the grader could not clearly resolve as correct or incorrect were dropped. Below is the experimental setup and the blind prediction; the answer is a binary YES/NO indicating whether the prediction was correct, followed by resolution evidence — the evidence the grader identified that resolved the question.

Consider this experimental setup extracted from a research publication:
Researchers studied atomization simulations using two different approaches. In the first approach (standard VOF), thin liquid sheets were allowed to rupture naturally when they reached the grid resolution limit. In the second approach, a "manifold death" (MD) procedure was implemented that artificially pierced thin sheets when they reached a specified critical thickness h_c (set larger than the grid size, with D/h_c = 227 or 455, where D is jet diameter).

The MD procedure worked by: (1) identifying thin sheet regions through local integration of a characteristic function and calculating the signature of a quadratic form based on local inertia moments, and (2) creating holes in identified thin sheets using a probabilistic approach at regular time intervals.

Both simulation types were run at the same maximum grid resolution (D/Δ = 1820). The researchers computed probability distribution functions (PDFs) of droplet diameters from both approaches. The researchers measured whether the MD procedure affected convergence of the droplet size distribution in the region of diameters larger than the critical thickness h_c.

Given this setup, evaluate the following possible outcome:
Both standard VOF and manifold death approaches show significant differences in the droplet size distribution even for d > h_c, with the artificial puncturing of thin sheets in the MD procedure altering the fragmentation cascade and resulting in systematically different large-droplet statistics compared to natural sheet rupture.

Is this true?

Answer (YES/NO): NO